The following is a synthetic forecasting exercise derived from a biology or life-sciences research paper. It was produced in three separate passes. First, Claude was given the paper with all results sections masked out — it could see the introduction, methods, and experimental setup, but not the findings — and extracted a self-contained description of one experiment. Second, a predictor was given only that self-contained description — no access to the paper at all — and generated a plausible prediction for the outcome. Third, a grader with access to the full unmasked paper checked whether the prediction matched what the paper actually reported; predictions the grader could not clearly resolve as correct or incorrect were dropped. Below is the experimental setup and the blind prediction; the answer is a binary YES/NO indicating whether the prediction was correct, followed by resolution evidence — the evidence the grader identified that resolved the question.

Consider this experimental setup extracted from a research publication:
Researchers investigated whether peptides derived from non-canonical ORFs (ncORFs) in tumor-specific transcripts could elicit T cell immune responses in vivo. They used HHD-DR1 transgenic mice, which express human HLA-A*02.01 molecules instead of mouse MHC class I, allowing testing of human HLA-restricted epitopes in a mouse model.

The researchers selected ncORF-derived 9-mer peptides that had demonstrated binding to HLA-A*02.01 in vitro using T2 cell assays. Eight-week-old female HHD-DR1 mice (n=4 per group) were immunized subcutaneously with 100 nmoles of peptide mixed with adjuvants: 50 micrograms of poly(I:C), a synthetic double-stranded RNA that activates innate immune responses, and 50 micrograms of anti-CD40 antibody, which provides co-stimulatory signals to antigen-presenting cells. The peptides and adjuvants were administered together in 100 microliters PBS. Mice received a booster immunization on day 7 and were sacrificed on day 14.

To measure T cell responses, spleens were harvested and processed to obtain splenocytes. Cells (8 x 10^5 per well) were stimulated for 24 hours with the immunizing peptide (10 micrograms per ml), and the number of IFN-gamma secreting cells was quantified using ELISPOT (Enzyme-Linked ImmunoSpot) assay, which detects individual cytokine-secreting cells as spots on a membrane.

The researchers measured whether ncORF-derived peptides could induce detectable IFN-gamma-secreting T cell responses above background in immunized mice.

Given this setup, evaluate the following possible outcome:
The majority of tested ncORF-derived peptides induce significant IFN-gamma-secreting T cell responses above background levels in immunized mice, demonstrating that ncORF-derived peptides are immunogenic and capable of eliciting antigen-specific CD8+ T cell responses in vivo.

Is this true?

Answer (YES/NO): NO